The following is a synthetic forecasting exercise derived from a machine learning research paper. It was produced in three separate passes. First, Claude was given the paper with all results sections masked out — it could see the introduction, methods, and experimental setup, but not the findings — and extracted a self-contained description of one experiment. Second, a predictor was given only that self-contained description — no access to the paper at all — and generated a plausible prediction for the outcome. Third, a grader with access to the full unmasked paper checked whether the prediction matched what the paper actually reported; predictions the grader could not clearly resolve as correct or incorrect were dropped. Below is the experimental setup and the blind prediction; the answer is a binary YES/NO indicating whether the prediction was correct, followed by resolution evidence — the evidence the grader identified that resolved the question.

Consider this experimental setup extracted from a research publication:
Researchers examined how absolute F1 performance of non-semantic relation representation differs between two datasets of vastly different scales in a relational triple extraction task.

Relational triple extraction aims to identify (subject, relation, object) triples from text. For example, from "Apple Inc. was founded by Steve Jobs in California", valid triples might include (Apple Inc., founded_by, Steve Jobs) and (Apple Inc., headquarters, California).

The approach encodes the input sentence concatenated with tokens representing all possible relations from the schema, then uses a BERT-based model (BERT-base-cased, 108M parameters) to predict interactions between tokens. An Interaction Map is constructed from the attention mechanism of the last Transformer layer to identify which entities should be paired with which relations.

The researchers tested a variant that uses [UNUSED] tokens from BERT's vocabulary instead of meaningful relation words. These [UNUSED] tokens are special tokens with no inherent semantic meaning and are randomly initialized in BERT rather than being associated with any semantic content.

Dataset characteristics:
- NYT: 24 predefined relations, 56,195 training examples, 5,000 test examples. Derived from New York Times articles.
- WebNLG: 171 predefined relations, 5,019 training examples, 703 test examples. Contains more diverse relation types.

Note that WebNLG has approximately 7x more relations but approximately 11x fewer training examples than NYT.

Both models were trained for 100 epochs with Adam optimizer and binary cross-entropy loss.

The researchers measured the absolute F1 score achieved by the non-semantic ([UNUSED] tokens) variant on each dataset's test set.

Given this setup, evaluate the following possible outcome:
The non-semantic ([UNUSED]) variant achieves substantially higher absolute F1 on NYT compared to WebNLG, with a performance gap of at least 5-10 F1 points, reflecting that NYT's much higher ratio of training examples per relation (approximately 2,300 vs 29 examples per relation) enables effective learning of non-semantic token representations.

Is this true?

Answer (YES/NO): YES